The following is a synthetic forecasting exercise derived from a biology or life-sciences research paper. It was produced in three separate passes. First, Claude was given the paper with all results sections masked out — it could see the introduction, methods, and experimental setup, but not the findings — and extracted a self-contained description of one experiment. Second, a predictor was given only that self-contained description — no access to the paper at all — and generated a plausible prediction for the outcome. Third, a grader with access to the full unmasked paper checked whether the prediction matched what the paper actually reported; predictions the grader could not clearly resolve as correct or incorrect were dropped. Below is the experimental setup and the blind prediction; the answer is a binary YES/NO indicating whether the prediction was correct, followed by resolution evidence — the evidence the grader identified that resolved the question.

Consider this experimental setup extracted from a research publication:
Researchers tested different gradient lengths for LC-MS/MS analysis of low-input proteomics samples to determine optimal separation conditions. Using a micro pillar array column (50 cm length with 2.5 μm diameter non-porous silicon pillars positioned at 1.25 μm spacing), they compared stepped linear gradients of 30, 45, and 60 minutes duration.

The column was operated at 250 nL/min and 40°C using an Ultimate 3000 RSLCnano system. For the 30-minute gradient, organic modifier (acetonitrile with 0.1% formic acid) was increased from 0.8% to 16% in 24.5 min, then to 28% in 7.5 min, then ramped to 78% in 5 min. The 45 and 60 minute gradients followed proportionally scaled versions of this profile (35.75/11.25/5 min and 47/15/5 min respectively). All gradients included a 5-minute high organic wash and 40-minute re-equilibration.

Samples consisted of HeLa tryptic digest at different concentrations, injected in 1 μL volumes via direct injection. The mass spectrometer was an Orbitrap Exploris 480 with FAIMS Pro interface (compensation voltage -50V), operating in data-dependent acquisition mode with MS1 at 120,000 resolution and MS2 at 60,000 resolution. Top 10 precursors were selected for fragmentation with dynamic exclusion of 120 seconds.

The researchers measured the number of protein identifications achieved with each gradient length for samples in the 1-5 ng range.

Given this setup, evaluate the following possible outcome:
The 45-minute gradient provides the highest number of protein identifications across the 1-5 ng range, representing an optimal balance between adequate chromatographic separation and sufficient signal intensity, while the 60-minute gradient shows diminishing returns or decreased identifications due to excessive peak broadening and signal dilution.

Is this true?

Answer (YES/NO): NO